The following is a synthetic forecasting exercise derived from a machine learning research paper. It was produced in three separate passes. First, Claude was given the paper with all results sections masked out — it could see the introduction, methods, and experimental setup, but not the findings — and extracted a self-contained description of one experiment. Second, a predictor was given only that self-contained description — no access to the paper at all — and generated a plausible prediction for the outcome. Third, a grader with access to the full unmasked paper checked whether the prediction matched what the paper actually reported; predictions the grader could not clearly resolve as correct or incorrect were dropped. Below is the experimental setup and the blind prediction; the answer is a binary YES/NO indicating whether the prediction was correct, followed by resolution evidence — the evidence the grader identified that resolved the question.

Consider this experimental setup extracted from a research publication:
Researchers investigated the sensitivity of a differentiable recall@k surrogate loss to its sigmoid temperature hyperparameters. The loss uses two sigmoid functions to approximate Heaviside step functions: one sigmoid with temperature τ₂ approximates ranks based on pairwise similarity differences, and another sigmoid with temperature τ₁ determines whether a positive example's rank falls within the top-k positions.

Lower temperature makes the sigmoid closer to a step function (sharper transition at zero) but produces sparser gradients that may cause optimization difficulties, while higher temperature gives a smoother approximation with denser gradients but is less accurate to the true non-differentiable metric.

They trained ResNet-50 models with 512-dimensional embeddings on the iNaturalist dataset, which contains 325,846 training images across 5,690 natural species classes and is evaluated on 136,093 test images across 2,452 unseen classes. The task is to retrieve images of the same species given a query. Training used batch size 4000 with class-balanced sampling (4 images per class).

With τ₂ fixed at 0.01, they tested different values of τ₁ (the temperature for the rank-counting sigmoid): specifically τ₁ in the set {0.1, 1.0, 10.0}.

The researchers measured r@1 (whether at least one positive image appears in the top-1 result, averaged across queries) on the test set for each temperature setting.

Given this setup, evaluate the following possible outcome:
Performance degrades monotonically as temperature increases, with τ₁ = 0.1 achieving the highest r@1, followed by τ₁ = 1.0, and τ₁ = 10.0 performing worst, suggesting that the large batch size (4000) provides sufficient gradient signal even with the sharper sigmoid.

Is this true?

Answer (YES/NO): NO